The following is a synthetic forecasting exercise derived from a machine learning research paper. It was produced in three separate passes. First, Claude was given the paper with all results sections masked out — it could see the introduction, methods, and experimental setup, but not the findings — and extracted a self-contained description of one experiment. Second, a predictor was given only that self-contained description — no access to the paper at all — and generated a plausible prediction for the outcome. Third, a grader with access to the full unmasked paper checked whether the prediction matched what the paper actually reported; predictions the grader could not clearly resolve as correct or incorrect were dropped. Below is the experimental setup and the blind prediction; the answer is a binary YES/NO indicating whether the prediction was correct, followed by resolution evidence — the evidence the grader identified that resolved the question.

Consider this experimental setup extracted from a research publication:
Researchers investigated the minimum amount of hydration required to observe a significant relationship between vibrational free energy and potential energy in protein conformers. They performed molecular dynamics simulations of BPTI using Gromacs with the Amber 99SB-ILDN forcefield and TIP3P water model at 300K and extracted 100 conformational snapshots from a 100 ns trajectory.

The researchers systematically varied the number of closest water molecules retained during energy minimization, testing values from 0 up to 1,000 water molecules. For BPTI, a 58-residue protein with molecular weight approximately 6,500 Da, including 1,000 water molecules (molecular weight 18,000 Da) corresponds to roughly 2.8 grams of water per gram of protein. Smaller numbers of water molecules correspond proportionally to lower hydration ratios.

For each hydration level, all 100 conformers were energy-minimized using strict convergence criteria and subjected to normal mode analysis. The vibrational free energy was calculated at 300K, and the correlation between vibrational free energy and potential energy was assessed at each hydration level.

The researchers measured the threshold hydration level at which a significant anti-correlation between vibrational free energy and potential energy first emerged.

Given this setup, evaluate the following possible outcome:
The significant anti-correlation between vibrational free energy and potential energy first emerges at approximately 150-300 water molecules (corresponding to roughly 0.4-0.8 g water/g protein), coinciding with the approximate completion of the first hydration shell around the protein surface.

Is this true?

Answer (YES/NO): YES